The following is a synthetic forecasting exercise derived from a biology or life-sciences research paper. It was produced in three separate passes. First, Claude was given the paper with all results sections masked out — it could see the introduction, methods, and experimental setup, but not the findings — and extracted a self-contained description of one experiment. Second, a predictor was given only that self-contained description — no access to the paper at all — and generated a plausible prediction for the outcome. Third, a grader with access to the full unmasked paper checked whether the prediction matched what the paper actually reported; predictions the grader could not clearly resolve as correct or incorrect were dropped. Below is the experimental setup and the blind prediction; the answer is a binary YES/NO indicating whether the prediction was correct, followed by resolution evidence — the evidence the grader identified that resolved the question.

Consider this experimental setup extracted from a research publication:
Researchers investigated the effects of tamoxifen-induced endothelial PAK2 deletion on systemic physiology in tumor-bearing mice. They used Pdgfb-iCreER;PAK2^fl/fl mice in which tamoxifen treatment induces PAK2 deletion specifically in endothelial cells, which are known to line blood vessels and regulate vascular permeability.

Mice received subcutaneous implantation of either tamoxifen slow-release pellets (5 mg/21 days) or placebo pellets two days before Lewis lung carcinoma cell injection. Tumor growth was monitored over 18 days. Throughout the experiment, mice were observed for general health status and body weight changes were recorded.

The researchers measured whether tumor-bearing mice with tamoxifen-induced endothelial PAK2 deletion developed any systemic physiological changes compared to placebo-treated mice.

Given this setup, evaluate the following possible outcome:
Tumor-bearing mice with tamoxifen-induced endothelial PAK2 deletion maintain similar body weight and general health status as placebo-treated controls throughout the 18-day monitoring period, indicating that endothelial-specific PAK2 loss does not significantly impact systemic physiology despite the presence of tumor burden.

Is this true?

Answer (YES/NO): NO